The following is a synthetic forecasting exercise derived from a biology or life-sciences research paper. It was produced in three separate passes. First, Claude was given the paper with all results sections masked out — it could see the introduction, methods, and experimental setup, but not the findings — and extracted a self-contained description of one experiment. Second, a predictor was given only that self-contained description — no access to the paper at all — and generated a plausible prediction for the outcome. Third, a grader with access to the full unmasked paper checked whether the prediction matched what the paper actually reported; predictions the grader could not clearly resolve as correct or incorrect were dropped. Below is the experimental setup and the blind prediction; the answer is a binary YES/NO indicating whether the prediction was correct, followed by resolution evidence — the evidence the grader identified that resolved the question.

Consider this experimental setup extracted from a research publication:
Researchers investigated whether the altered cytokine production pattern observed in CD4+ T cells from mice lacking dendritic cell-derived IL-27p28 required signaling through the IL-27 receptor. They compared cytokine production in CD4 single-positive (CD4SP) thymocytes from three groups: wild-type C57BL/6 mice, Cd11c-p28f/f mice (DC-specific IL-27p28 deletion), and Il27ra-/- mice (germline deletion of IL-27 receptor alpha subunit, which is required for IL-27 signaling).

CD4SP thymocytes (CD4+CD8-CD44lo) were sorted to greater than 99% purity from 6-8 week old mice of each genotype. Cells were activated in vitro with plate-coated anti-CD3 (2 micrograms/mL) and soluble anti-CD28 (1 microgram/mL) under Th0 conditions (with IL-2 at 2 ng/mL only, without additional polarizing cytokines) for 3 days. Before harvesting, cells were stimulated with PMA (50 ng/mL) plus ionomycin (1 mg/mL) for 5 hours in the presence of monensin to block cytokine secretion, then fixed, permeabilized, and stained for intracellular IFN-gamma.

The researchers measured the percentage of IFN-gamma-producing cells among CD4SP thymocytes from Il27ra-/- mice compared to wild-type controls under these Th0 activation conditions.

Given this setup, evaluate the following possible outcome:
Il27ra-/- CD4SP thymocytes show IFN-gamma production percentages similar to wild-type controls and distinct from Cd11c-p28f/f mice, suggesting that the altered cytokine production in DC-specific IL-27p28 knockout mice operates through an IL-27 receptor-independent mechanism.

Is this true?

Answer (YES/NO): NO